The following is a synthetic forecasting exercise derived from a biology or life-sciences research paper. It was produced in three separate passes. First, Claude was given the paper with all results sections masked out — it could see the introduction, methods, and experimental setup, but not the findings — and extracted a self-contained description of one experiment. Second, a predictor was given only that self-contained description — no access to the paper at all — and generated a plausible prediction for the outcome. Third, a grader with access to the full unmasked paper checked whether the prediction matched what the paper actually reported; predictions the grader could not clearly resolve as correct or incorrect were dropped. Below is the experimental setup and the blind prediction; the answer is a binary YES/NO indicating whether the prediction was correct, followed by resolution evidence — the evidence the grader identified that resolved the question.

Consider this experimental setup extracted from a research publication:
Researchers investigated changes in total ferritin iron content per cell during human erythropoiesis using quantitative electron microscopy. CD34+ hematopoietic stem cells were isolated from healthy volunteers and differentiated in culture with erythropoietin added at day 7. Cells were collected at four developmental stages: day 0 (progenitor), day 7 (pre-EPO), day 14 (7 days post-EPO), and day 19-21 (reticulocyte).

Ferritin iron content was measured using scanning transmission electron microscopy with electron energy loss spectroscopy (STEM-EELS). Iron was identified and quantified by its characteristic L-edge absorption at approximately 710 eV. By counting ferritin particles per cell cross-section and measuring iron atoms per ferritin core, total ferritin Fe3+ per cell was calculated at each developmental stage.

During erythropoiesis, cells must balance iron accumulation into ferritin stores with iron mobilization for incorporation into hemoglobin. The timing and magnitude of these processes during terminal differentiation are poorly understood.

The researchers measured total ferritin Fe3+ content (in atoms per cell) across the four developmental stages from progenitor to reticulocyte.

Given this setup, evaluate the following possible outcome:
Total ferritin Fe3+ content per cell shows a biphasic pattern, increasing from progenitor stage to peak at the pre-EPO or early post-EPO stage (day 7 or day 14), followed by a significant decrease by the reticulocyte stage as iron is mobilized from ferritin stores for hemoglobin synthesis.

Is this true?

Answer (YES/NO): YES